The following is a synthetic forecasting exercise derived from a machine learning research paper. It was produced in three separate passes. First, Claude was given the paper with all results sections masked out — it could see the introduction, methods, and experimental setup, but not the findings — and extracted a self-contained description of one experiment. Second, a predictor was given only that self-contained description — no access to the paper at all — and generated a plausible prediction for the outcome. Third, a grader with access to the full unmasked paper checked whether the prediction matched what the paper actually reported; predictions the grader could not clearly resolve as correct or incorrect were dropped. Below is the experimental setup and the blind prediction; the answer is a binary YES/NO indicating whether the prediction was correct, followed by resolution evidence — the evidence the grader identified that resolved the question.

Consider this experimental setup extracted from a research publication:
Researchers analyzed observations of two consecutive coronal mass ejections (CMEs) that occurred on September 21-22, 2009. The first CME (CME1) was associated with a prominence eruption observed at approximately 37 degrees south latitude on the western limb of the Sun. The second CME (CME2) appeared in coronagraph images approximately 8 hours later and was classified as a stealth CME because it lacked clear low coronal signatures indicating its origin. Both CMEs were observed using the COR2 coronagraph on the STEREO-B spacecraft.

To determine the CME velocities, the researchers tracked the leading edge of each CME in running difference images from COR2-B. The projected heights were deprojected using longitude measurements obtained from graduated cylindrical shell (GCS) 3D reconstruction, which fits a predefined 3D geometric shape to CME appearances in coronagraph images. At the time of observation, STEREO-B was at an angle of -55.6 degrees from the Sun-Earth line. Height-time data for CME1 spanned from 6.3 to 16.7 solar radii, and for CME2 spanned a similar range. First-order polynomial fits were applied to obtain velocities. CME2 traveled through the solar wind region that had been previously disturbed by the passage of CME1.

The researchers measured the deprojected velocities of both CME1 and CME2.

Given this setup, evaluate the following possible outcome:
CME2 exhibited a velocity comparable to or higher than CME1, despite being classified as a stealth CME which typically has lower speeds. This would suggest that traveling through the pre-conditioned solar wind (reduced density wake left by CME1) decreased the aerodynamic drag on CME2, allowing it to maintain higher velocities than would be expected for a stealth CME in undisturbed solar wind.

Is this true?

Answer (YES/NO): YES